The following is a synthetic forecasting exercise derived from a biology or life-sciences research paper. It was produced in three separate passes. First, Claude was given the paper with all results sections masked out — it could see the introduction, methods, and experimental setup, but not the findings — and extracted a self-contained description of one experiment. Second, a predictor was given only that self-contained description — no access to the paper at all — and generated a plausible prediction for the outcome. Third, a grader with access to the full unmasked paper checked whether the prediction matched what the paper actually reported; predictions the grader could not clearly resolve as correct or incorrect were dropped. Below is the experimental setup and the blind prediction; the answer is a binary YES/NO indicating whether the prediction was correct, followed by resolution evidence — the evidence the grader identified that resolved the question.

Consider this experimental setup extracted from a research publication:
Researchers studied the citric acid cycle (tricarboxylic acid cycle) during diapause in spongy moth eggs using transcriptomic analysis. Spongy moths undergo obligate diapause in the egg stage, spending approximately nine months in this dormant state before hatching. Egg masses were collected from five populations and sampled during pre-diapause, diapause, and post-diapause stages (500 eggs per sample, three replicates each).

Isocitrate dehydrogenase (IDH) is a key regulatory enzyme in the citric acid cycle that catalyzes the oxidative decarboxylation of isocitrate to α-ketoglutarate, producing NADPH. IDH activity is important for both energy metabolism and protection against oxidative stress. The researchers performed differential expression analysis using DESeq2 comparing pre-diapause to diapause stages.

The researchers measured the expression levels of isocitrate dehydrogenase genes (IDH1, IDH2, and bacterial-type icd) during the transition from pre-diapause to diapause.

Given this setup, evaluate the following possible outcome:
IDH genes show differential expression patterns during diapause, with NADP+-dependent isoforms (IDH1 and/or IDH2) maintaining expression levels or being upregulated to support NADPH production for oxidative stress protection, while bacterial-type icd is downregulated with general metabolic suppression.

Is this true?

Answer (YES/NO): NO